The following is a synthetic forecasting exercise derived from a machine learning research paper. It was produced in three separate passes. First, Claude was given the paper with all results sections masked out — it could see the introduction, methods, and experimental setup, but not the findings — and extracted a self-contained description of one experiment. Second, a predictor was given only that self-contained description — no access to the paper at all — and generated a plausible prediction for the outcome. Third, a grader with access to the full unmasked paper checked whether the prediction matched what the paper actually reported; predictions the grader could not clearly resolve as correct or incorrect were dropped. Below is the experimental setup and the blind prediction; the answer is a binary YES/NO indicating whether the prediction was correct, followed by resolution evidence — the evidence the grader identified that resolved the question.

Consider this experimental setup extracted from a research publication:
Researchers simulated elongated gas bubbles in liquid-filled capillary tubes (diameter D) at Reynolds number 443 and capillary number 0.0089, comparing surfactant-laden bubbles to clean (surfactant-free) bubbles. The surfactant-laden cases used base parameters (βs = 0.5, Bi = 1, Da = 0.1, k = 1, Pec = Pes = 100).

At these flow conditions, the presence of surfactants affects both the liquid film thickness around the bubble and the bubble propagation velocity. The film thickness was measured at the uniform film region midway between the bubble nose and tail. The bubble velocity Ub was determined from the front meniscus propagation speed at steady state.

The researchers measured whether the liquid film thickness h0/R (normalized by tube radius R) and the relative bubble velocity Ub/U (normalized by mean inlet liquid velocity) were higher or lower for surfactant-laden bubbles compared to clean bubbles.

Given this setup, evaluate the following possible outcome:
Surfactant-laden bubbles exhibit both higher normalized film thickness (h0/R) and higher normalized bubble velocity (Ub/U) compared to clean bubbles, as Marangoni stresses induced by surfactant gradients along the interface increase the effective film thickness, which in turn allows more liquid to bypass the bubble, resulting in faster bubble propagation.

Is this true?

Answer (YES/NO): NO